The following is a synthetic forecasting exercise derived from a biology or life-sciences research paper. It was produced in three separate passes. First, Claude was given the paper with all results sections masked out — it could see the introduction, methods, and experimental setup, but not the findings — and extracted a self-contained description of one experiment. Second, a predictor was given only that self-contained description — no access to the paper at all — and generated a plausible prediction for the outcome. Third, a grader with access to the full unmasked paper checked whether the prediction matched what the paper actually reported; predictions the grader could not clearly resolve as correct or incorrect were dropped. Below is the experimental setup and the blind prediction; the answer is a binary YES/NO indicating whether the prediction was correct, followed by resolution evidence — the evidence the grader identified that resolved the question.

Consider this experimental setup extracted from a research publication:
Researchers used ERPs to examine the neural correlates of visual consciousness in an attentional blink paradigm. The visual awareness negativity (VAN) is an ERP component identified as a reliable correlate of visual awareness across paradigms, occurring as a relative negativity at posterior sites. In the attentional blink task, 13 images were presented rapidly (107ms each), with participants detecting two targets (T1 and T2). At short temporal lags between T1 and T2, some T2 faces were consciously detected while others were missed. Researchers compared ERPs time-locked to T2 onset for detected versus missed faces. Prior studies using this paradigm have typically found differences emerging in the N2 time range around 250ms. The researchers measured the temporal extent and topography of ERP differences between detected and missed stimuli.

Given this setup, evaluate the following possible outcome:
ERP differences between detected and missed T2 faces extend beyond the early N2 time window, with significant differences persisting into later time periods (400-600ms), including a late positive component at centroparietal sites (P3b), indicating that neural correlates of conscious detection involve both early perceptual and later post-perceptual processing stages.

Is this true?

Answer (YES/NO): NO